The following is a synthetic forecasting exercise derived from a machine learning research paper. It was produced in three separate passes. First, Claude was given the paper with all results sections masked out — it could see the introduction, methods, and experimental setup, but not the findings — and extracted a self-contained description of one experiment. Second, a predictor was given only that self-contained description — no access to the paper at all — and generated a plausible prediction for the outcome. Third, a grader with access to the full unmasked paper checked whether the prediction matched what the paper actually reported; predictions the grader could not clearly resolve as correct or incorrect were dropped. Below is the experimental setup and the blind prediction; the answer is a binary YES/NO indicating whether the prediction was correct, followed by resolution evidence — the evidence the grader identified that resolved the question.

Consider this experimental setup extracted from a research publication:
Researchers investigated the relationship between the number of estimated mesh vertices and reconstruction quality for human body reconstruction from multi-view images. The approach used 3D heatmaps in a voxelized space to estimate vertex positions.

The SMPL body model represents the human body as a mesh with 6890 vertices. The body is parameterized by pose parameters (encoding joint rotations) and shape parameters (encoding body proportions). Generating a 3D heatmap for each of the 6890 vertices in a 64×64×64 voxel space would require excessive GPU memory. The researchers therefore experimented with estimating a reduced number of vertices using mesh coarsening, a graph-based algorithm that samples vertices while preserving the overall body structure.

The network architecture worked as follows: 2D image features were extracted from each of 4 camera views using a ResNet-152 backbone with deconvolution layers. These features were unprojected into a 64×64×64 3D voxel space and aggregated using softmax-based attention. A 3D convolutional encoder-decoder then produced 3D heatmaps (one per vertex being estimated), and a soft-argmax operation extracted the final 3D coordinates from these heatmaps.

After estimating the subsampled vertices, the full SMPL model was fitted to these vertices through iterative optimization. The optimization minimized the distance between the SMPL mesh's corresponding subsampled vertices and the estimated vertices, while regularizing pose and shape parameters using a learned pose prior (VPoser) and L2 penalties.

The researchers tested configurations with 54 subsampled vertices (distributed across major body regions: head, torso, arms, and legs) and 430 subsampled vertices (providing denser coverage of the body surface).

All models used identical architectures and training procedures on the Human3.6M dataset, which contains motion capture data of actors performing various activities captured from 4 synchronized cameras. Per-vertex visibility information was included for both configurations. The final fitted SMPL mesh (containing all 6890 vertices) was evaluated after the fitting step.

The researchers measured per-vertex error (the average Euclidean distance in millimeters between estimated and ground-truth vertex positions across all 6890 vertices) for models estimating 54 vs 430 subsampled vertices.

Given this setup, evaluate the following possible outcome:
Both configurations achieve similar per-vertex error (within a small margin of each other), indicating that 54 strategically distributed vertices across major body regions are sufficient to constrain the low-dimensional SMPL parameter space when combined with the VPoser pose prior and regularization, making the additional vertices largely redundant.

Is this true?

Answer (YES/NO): NO